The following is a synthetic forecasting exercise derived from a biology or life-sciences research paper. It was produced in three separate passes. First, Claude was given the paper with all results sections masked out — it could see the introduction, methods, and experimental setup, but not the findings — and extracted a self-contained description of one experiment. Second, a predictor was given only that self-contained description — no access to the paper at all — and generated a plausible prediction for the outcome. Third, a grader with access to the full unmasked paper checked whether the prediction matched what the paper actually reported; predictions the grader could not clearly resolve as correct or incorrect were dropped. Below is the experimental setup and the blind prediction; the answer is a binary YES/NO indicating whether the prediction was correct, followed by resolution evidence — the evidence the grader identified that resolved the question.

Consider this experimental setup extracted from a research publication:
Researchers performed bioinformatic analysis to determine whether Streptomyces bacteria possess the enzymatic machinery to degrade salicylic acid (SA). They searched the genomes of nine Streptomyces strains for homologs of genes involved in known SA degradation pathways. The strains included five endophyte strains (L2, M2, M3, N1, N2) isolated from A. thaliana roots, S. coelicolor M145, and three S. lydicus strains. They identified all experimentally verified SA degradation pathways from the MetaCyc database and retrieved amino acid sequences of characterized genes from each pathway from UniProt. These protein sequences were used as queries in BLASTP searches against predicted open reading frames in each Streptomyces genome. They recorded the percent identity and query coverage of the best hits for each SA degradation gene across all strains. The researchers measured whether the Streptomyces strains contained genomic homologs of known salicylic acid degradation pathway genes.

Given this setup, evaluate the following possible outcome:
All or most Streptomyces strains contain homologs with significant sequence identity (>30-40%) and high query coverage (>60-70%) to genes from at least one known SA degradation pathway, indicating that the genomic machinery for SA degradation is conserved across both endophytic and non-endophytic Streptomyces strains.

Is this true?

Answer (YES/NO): NO